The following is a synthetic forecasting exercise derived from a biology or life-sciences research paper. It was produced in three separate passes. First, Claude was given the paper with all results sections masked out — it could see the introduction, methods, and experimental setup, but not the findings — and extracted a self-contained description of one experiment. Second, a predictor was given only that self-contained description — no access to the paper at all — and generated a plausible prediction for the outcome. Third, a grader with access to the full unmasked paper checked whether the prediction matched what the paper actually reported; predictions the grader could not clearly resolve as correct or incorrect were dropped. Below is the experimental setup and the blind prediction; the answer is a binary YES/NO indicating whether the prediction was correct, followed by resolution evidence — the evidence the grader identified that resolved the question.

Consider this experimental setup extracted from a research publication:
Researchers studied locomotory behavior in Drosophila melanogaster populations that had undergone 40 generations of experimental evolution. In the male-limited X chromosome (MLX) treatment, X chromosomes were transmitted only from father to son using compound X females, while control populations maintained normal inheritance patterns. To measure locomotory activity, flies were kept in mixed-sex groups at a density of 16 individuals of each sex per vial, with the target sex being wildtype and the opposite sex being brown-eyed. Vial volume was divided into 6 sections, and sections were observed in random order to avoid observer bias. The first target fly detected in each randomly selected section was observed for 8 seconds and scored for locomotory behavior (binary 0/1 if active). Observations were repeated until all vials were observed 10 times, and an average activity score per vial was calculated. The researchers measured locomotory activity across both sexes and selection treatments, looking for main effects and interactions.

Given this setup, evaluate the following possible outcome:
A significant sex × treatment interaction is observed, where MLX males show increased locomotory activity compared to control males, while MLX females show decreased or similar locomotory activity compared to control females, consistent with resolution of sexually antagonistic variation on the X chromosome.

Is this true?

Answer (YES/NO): NO